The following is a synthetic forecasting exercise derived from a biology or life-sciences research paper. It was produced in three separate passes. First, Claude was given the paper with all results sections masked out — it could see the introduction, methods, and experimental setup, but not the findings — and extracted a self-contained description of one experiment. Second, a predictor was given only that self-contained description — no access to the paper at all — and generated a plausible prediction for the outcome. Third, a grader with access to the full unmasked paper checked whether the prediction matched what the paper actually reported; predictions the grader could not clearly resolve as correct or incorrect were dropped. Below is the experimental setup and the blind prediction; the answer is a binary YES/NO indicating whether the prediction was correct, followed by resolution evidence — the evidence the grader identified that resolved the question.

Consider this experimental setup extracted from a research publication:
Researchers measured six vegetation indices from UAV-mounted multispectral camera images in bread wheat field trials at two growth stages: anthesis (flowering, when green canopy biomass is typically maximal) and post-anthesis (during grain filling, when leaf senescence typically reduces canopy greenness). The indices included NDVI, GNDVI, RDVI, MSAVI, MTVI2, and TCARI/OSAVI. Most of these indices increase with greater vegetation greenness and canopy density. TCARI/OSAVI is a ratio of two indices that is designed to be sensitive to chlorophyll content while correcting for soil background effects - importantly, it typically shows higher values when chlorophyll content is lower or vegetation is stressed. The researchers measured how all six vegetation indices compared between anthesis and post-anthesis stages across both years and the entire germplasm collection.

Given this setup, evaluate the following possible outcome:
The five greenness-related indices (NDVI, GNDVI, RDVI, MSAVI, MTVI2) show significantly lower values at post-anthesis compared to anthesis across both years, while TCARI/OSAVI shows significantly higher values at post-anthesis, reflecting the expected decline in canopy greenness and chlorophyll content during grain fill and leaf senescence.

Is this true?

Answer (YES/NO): YES